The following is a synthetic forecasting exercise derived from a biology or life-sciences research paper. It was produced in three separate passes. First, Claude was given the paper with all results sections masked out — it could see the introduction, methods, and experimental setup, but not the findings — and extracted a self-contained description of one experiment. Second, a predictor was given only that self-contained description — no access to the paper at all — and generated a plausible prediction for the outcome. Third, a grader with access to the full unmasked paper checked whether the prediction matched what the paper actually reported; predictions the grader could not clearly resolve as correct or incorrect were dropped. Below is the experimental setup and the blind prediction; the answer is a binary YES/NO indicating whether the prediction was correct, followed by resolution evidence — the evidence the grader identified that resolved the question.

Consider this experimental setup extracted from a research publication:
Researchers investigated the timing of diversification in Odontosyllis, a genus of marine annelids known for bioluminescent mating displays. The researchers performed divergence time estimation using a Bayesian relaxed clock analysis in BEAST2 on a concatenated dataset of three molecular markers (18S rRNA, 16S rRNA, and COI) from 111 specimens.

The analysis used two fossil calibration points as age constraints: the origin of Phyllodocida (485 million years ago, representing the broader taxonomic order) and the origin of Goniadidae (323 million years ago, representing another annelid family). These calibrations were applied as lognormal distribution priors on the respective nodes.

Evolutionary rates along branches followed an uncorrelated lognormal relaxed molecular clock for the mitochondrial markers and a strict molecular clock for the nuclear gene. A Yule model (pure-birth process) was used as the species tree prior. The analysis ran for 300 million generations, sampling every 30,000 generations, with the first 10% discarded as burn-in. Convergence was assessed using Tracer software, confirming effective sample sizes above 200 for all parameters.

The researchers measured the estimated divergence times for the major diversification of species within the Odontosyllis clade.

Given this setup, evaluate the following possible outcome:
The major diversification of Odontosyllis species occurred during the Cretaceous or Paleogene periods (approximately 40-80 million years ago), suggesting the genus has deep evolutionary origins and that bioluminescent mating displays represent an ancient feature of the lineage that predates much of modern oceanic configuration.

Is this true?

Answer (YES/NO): NO